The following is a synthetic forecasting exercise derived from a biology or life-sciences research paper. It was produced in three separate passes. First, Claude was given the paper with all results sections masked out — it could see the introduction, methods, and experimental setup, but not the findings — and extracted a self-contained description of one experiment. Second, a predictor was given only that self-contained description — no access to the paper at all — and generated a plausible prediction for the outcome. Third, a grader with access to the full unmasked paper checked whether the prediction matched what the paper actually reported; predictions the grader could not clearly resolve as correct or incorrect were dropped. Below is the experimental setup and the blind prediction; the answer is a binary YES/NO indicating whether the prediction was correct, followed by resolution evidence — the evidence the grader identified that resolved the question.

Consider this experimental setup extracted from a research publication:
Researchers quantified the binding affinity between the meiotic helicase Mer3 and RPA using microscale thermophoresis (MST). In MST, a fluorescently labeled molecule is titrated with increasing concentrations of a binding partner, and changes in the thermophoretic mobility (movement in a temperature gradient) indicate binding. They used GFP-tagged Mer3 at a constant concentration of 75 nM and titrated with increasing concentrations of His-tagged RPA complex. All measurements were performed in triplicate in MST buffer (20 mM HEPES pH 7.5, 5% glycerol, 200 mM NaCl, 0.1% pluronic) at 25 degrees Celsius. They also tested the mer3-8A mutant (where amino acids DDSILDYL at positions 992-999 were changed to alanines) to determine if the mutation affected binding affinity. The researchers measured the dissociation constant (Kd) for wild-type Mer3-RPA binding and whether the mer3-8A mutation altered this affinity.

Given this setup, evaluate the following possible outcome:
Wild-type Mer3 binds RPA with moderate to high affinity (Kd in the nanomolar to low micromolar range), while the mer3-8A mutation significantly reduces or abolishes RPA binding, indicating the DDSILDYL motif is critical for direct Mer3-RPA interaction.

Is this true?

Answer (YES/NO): YES